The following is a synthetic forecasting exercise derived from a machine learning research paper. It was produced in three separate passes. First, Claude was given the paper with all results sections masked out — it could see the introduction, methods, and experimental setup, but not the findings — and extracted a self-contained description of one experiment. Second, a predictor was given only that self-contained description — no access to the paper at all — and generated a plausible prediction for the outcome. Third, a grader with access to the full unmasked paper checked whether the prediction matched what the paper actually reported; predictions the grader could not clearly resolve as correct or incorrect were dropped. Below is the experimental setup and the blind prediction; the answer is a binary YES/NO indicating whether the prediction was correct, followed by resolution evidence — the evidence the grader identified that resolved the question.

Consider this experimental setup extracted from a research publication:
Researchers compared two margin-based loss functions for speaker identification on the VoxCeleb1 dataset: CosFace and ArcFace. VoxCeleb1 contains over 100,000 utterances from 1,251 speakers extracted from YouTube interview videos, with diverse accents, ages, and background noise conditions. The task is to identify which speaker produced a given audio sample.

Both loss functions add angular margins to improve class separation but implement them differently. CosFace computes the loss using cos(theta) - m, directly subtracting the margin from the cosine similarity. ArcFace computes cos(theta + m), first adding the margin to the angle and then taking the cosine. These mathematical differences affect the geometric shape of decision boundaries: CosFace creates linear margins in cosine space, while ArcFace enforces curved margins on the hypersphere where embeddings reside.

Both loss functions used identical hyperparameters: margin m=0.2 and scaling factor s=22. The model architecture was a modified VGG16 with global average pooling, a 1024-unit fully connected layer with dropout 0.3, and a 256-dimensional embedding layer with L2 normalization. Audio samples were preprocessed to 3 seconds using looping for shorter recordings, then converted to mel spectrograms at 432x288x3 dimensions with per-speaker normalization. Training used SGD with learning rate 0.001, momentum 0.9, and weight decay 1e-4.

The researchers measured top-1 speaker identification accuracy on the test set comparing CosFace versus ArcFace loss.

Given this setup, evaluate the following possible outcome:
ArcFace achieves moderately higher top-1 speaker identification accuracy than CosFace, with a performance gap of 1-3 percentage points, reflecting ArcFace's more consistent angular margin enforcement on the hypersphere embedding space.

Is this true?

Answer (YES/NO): NO